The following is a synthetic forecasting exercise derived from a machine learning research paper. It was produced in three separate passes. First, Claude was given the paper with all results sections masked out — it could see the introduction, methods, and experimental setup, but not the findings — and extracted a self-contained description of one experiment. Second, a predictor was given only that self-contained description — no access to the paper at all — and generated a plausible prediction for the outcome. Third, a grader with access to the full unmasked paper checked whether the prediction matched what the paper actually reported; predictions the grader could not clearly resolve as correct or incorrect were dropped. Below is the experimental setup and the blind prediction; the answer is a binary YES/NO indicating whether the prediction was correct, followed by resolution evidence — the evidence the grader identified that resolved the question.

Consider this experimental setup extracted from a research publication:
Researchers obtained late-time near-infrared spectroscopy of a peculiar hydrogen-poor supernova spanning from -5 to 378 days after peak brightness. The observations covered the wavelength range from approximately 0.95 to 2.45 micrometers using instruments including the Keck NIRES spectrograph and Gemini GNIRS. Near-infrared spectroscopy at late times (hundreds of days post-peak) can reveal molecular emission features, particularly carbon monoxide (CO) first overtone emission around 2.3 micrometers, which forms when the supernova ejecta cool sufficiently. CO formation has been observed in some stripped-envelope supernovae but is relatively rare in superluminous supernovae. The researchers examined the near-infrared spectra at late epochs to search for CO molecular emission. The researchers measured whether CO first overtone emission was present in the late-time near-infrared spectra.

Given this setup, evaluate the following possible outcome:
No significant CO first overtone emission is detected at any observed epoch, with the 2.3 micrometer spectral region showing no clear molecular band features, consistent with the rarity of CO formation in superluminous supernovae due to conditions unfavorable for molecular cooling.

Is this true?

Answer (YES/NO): NO